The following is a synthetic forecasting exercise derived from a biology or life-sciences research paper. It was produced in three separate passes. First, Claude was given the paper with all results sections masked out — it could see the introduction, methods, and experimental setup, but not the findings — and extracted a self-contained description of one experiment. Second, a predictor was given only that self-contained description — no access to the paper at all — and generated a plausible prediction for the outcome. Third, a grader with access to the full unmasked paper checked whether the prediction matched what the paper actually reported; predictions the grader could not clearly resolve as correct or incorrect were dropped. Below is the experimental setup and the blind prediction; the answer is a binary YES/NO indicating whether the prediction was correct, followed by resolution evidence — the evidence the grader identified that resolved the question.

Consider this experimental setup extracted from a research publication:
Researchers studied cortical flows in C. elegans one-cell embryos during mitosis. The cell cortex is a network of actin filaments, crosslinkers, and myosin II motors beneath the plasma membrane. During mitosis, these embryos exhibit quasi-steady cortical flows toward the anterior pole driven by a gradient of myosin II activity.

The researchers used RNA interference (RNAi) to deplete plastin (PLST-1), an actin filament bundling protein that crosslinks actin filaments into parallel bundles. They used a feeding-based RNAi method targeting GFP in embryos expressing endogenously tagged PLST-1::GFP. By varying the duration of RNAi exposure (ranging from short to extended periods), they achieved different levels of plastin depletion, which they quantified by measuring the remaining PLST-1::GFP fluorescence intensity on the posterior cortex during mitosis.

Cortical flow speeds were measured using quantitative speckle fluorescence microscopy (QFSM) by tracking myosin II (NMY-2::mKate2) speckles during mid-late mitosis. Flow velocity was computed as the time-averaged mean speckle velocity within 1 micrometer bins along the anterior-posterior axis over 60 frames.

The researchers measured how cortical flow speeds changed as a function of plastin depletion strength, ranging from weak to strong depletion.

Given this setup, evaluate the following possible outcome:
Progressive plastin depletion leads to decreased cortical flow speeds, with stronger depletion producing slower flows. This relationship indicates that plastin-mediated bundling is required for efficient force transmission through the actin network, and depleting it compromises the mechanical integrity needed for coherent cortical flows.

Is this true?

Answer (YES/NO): NO